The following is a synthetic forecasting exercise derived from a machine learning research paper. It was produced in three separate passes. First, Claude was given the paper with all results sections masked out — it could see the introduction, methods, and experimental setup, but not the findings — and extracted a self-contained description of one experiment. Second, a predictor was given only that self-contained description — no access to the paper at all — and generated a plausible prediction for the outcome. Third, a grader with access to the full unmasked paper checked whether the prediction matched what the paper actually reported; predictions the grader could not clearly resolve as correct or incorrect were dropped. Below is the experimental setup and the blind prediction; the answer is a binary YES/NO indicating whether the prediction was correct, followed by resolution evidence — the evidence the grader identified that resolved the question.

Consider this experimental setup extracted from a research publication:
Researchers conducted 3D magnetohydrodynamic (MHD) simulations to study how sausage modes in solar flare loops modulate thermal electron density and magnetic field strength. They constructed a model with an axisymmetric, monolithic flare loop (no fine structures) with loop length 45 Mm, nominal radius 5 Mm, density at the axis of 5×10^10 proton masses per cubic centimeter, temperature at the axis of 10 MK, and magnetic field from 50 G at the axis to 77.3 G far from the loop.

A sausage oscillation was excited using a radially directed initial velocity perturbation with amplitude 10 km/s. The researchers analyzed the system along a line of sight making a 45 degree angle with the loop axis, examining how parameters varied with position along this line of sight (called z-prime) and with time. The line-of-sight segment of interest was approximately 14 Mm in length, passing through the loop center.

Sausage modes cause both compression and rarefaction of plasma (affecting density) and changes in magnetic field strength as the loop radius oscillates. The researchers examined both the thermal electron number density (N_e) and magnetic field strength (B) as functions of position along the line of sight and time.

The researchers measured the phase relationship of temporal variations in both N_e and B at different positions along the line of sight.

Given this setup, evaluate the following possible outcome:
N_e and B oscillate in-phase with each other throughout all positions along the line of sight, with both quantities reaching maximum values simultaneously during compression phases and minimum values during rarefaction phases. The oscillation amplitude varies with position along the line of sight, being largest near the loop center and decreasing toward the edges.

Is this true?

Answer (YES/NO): NO